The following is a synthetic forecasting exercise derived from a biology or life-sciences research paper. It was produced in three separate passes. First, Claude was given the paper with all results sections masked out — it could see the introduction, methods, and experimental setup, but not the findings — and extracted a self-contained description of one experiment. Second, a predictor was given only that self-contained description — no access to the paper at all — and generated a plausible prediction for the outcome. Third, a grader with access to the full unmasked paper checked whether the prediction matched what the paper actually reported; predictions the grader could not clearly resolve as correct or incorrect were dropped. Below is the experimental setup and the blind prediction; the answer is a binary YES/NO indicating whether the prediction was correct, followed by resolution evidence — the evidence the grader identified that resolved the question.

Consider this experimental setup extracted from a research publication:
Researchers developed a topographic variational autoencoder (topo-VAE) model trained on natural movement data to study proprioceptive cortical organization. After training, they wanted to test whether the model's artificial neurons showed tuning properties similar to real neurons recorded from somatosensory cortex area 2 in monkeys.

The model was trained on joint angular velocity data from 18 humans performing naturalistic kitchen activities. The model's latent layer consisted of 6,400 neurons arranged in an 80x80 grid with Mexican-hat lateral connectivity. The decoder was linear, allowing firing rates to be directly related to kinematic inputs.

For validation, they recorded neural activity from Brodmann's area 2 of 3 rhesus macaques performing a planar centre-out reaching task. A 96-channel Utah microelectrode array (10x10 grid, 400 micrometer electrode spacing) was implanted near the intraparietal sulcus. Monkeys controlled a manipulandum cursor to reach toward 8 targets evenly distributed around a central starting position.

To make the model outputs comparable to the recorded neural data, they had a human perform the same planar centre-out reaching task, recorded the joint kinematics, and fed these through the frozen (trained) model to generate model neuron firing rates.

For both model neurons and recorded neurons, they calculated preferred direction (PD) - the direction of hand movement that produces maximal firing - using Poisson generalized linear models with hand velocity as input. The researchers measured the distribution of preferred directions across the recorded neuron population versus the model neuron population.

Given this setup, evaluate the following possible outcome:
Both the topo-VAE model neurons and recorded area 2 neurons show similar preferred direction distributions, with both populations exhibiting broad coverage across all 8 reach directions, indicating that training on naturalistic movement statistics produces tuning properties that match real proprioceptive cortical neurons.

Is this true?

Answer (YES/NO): YES